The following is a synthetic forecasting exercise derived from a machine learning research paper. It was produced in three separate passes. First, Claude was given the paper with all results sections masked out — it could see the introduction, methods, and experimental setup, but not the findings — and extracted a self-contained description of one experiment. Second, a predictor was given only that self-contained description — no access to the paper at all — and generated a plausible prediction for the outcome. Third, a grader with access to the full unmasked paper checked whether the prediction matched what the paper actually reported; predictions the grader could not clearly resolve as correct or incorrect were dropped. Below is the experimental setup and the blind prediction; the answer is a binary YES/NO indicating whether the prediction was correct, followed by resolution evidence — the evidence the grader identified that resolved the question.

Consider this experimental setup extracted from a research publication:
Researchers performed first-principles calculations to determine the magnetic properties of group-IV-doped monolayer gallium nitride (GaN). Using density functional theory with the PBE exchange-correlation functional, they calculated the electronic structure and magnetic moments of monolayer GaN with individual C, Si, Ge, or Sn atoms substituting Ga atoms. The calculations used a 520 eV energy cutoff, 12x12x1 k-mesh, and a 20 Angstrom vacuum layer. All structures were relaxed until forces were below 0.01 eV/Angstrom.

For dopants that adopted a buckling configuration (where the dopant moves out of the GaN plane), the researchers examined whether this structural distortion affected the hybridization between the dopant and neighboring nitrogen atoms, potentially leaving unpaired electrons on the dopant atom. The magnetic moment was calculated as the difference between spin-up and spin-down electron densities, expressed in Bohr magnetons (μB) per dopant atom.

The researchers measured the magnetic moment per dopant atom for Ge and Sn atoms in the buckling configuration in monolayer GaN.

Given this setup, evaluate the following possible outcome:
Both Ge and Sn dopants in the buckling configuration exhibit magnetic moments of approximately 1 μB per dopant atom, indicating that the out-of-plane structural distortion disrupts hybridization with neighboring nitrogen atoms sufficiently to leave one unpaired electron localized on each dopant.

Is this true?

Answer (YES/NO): YES